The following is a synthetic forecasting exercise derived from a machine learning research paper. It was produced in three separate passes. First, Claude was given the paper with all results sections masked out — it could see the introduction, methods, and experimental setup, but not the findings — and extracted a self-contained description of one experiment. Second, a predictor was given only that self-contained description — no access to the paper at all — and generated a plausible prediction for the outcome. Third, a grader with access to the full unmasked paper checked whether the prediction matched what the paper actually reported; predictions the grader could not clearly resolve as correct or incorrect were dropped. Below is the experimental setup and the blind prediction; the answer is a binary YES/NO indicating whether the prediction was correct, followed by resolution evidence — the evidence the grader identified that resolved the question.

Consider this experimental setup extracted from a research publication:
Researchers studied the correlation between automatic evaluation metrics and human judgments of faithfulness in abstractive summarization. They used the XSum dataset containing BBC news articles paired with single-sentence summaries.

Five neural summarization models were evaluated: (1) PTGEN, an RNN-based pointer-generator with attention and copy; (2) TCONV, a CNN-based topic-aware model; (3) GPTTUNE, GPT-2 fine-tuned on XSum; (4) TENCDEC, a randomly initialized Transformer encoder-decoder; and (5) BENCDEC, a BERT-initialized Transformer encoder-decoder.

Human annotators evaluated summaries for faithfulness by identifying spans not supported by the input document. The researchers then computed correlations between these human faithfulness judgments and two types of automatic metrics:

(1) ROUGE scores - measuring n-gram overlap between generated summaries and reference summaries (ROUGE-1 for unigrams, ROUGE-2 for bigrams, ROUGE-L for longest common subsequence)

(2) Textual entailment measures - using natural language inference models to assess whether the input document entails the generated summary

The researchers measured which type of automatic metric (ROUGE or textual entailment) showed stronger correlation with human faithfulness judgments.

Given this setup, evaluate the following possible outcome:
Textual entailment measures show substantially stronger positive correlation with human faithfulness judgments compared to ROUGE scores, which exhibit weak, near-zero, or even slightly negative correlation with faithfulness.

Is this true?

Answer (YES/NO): YES